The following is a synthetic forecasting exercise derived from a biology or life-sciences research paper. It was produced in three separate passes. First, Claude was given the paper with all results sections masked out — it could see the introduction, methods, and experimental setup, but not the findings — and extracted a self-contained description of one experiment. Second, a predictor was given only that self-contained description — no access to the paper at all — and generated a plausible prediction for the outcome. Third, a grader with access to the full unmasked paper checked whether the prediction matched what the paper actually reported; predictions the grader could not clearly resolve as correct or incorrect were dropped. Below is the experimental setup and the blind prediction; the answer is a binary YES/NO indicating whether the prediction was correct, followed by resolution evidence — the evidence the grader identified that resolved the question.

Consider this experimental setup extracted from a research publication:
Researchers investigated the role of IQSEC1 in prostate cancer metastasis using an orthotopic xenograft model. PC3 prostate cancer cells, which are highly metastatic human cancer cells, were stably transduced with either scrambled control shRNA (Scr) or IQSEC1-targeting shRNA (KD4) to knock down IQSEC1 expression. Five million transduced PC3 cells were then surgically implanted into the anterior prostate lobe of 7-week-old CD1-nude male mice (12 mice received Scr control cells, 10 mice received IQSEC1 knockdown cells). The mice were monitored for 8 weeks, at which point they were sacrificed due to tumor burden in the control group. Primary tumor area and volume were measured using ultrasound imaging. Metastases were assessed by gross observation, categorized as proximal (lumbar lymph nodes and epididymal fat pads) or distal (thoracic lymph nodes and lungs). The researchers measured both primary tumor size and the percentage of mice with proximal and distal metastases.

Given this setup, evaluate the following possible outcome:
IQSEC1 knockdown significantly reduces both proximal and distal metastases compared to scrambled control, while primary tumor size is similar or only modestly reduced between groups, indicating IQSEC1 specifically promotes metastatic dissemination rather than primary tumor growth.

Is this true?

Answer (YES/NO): NO